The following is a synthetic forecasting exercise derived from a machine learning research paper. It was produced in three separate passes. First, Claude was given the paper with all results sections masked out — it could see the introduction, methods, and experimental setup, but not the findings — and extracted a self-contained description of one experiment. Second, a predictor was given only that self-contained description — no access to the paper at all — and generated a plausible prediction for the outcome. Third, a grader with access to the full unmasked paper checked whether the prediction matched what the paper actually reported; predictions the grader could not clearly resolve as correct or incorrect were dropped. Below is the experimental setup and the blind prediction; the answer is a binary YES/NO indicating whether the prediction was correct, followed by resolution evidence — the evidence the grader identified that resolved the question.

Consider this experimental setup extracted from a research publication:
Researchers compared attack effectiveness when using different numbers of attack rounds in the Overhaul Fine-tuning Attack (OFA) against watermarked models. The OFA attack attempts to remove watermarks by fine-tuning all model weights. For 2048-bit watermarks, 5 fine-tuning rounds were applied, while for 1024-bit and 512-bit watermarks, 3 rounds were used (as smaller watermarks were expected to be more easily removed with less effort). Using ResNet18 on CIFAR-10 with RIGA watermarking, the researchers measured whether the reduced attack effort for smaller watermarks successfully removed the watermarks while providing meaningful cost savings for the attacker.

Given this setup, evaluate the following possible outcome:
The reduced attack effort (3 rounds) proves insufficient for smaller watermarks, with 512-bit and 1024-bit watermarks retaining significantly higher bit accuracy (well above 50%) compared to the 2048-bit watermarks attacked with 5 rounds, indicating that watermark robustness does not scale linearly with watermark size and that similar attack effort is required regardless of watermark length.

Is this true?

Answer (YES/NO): YES